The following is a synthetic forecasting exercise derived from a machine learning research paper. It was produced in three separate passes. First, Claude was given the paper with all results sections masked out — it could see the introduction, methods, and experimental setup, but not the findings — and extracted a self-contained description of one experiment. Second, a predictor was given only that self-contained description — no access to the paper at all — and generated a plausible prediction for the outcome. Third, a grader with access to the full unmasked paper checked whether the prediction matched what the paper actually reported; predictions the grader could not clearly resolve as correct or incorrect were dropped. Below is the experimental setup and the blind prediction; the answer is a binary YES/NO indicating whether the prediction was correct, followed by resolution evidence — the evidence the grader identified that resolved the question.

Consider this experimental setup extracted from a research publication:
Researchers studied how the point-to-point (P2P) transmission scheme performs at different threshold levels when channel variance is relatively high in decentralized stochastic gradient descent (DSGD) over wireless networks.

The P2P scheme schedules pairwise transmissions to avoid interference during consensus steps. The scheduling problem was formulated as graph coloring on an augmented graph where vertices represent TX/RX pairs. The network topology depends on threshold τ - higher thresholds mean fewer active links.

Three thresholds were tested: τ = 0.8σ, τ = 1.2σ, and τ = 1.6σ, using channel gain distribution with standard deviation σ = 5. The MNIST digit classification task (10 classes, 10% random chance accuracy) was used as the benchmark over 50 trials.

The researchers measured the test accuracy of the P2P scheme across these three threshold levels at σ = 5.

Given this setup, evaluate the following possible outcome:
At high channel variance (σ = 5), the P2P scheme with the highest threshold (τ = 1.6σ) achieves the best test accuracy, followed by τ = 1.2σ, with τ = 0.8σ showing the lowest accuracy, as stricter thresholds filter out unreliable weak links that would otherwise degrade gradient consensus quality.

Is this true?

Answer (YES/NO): NO